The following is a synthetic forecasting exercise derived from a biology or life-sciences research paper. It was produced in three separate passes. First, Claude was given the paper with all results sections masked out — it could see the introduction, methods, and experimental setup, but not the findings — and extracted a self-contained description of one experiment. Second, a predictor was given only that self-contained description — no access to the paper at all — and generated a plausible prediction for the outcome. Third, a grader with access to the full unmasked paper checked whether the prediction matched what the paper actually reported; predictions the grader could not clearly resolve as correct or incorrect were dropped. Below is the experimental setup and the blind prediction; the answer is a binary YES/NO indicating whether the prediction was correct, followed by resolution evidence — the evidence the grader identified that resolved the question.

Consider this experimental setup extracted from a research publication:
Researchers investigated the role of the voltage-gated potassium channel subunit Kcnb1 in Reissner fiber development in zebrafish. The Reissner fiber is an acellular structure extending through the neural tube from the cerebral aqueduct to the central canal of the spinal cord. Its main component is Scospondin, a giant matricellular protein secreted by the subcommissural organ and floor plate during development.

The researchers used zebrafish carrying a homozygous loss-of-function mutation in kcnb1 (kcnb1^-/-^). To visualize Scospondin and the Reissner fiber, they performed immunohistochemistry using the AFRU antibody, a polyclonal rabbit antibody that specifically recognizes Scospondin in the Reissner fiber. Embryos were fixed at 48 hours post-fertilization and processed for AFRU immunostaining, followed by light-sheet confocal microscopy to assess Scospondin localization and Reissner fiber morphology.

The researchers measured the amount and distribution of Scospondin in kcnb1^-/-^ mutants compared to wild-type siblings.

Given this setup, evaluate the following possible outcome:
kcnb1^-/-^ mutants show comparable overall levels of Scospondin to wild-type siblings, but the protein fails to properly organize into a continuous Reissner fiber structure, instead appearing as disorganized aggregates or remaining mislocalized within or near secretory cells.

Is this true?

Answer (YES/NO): NO